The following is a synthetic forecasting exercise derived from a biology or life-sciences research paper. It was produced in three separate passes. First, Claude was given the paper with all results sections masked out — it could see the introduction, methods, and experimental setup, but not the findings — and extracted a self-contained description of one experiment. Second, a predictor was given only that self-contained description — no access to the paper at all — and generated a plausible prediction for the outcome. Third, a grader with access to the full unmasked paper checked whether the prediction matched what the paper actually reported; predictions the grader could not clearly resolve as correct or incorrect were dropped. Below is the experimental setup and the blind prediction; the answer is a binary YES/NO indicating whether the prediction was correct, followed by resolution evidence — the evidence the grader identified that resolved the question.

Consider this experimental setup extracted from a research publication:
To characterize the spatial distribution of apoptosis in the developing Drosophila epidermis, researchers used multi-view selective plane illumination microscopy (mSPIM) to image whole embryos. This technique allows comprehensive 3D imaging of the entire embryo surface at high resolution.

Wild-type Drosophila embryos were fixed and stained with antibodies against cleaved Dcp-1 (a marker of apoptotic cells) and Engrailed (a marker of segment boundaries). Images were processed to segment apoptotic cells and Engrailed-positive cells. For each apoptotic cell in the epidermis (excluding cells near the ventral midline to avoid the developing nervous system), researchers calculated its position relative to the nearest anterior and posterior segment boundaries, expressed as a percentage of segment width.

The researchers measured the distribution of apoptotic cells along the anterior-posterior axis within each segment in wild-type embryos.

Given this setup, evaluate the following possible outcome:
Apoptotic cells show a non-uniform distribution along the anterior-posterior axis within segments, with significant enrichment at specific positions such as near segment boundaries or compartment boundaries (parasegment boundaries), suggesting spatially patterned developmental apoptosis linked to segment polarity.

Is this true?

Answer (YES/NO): NO